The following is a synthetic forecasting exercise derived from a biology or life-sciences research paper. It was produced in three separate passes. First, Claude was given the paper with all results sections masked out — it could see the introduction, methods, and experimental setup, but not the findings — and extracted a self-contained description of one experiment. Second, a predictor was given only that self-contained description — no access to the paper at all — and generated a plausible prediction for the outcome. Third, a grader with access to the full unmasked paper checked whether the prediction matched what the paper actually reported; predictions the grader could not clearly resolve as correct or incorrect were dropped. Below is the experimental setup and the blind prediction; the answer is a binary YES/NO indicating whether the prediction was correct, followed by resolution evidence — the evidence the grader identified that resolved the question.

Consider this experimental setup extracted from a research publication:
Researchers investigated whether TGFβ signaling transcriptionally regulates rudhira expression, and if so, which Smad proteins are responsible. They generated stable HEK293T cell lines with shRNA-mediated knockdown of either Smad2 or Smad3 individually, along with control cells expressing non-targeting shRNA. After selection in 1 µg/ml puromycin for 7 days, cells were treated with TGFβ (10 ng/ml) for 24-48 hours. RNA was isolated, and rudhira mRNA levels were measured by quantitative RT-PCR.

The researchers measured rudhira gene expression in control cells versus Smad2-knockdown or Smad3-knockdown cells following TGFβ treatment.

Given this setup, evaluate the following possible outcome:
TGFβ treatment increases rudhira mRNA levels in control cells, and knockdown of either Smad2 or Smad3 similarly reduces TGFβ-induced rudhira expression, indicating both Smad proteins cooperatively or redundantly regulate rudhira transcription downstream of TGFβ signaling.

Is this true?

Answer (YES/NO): YES